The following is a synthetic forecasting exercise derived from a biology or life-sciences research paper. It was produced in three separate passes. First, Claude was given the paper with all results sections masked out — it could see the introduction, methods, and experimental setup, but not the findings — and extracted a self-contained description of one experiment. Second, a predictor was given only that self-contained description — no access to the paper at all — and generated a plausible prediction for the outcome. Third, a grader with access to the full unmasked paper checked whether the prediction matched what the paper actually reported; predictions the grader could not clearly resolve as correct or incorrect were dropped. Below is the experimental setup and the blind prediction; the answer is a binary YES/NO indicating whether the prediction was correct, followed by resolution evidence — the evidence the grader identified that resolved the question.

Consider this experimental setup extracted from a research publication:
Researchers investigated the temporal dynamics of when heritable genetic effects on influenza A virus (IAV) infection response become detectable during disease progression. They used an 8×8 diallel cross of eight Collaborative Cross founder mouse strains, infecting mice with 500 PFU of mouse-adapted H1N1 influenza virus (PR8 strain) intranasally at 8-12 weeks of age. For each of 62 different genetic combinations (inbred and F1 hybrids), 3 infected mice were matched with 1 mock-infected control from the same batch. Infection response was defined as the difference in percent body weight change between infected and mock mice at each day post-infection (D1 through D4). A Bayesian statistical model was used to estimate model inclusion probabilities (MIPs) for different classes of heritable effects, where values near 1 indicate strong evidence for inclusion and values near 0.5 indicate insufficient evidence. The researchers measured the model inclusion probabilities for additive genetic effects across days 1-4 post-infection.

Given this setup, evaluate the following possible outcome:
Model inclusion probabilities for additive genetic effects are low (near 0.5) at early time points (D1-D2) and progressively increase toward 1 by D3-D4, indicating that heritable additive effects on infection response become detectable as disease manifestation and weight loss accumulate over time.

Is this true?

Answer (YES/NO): YES